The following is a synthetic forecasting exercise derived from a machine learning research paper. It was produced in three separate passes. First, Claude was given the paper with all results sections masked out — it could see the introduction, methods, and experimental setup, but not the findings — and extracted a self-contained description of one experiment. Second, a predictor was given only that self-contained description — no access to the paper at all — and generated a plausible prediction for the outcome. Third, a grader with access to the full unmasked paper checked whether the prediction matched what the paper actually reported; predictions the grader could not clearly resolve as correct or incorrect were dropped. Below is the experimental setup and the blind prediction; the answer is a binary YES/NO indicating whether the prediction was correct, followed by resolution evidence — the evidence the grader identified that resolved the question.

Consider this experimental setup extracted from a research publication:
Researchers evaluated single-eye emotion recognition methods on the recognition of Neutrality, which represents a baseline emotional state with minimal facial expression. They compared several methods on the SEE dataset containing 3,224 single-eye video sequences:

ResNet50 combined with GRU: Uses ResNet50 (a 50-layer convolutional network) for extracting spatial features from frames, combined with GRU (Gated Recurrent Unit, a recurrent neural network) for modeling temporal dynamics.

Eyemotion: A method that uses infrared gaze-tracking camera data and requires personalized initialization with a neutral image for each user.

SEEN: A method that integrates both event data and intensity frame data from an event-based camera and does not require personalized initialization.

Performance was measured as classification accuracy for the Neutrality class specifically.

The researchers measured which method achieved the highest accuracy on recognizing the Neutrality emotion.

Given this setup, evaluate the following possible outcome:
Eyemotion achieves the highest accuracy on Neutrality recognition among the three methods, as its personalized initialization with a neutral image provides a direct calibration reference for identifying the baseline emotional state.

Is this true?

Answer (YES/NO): YES